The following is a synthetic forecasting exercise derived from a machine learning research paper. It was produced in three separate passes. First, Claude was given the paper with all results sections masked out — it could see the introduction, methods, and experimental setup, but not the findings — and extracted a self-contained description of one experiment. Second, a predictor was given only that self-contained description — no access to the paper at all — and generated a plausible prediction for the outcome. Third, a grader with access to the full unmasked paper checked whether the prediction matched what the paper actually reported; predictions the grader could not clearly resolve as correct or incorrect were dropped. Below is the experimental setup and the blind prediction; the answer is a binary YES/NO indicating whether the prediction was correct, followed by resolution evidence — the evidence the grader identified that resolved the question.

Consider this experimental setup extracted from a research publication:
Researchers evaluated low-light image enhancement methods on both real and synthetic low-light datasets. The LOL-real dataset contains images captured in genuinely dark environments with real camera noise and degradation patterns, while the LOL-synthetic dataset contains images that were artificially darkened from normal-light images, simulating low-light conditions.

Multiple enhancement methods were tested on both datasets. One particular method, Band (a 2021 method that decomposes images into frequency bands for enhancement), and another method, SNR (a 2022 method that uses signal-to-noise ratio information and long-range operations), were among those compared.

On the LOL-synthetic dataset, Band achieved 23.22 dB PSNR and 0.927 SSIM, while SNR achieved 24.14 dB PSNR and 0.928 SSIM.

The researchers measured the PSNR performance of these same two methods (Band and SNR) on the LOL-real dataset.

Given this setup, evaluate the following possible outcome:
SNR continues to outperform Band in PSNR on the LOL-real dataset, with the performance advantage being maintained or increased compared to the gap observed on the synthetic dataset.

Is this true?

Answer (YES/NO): YES